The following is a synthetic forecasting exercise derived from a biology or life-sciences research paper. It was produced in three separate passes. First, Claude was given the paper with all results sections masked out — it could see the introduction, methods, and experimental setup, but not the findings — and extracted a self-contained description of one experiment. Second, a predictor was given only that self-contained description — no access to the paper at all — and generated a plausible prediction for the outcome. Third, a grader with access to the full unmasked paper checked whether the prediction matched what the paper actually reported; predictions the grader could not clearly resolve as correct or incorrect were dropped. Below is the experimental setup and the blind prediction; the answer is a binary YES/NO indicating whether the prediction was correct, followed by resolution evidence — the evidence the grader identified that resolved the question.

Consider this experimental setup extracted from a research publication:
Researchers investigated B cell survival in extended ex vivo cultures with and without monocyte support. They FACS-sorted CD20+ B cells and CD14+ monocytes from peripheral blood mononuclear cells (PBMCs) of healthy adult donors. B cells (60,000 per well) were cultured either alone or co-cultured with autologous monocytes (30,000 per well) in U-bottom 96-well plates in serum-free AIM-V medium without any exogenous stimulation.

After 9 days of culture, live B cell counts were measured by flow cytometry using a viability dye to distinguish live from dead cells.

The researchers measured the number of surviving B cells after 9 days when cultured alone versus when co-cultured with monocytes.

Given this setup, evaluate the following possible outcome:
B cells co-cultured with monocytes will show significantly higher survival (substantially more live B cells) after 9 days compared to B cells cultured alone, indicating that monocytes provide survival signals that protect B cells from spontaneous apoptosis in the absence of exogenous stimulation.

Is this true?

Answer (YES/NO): YES